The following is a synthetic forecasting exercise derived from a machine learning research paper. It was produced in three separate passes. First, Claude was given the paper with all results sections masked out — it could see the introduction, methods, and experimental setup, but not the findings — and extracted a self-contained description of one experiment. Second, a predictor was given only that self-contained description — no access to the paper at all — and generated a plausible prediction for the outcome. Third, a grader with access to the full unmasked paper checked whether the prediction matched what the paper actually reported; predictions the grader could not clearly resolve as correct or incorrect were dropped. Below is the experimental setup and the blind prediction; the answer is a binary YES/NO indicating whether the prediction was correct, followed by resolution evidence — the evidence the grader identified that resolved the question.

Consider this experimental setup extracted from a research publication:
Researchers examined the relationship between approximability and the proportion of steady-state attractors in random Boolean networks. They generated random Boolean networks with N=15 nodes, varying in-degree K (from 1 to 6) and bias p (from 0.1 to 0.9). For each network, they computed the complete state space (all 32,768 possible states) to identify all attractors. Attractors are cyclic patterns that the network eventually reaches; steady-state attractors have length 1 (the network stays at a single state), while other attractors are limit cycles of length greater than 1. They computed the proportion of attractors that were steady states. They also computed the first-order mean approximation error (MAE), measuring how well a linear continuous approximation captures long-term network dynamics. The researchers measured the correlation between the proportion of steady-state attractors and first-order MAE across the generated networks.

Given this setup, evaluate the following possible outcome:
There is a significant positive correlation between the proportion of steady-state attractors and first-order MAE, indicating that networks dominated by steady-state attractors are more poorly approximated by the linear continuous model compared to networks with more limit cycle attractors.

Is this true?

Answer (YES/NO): NO